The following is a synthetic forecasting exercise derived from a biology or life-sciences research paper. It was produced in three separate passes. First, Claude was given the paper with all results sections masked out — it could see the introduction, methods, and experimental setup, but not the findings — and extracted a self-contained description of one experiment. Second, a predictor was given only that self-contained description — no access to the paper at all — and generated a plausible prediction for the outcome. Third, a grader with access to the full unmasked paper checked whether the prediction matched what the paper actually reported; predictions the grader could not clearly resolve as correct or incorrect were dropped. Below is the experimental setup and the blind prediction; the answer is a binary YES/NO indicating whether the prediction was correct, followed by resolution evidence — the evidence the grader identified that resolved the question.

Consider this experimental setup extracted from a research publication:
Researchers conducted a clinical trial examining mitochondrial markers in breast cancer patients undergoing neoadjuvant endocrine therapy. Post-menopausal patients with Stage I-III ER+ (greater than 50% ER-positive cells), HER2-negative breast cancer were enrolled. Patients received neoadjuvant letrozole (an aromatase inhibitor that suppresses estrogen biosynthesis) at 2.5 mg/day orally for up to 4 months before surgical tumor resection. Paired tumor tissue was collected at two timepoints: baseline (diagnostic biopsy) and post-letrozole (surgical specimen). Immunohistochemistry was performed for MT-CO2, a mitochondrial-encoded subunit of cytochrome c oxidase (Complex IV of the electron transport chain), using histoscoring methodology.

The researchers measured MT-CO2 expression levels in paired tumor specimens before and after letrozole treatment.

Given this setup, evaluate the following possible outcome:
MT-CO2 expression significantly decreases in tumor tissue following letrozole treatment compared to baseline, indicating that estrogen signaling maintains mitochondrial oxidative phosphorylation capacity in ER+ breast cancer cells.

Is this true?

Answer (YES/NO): NO